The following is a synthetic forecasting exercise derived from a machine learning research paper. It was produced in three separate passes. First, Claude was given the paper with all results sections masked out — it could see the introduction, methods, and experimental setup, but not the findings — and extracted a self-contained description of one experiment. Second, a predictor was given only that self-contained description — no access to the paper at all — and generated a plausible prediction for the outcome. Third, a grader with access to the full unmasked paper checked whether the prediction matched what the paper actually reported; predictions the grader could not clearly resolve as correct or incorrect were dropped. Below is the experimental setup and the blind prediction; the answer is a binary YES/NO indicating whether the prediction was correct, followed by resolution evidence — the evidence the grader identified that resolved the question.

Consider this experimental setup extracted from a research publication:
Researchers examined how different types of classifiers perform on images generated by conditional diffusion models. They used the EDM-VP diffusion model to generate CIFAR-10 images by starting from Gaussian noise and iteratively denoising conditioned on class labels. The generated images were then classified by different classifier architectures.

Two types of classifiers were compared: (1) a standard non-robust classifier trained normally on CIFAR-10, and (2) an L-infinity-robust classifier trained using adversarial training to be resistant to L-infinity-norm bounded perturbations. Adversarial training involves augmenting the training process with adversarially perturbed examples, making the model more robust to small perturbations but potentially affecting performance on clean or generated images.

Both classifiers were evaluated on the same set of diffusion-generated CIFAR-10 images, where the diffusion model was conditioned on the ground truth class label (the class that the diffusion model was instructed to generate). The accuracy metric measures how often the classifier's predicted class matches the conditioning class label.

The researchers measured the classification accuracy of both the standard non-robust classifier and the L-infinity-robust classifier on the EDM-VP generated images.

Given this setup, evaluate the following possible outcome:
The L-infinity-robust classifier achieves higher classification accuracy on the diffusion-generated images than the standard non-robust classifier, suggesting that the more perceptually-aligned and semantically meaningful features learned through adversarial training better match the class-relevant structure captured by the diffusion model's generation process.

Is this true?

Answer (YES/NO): NO